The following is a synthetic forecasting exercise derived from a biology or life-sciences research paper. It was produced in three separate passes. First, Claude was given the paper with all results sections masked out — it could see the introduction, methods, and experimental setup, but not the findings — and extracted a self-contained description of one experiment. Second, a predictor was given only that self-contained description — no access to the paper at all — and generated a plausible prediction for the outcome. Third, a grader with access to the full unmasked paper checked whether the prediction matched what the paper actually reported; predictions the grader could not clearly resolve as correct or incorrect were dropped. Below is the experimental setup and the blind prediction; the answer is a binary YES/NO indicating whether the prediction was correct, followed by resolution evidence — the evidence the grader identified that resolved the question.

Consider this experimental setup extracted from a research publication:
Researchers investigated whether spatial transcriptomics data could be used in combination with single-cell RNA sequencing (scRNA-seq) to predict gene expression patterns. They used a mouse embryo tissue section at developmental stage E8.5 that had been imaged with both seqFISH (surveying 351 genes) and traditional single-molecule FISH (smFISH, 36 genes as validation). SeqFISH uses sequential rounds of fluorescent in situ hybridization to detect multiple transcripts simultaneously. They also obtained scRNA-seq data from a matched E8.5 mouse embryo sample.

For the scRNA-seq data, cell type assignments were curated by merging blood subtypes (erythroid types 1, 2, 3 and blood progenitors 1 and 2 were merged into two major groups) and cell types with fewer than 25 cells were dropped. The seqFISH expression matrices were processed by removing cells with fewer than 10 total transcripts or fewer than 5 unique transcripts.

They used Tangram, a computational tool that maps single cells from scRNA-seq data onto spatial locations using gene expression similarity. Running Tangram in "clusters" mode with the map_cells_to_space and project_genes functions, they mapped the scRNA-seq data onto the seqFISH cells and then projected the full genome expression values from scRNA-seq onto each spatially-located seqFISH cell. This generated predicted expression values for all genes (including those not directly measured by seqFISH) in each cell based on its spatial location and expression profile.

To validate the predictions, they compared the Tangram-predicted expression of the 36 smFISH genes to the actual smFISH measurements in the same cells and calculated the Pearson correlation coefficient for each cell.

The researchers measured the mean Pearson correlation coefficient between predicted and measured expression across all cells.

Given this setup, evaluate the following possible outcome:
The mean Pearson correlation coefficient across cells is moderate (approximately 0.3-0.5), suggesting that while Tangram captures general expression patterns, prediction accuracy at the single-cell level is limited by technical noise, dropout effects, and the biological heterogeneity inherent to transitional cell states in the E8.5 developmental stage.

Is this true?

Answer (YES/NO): YES